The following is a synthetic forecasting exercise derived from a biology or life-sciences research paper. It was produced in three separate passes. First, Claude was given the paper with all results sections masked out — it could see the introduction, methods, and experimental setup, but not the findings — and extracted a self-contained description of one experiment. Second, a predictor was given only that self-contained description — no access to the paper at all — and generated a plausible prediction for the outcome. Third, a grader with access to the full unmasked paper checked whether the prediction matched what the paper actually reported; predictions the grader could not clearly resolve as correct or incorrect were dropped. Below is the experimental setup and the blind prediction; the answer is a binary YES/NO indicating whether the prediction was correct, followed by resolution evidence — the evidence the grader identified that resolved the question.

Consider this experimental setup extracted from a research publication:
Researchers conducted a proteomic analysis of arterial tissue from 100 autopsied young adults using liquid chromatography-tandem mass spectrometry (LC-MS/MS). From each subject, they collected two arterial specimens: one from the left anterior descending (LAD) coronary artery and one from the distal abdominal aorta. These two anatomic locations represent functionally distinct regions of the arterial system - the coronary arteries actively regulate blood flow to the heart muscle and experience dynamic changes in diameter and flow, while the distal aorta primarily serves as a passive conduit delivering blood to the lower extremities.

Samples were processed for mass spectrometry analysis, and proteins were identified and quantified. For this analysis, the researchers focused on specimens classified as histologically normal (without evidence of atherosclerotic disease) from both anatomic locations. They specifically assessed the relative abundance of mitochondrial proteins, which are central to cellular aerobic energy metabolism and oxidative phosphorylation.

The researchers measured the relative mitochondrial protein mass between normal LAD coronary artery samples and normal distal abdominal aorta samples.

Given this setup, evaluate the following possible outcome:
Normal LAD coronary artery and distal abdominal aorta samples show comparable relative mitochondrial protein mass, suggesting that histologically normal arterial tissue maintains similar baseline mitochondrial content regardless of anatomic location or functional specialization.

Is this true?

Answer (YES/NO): NO